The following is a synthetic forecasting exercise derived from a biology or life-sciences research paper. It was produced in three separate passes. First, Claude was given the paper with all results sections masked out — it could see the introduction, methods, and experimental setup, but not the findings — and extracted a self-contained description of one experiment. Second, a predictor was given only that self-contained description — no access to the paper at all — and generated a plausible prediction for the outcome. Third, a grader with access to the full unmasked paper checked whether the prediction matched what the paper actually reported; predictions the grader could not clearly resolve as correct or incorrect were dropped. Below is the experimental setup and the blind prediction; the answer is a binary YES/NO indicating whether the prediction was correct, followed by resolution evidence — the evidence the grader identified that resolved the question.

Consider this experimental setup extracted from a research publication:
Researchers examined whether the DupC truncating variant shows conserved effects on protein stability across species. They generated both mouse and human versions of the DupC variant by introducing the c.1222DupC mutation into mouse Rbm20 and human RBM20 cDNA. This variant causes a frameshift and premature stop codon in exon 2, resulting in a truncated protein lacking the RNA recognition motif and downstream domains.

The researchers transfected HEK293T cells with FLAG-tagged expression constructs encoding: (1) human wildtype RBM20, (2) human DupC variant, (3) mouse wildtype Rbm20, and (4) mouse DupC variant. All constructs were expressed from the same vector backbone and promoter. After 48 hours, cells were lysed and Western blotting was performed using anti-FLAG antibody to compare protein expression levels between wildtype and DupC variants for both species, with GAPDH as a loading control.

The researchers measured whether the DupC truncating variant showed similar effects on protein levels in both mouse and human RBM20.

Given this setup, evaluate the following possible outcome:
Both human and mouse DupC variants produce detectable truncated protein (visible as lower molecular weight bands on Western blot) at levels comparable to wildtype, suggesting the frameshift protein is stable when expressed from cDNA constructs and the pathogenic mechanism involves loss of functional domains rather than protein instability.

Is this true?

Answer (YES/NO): NO